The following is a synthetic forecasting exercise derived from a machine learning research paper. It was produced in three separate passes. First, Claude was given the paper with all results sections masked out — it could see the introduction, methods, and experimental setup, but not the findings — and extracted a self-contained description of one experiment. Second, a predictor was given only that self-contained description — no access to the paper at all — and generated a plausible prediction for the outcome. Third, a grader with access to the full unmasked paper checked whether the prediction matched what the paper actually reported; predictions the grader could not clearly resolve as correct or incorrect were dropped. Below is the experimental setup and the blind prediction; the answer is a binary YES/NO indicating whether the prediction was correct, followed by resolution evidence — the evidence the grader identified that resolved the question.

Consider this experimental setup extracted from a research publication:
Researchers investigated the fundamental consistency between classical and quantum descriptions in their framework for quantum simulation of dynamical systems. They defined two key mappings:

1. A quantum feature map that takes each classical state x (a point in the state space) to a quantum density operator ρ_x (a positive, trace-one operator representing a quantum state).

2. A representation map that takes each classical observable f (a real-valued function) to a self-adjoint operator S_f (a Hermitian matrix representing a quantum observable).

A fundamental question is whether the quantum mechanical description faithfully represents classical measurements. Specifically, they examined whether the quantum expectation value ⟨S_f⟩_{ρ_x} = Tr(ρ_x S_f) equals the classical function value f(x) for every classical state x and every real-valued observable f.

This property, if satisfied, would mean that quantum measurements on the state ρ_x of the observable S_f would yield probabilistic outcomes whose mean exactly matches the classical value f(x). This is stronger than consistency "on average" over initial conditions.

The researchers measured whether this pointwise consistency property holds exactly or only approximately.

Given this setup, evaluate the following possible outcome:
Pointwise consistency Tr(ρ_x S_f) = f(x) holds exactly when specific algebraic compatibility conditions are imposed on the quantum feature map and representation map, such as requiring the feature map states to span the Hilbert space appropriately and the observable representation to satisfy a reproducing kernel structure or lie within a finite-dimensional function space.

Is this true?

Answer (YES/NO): YES